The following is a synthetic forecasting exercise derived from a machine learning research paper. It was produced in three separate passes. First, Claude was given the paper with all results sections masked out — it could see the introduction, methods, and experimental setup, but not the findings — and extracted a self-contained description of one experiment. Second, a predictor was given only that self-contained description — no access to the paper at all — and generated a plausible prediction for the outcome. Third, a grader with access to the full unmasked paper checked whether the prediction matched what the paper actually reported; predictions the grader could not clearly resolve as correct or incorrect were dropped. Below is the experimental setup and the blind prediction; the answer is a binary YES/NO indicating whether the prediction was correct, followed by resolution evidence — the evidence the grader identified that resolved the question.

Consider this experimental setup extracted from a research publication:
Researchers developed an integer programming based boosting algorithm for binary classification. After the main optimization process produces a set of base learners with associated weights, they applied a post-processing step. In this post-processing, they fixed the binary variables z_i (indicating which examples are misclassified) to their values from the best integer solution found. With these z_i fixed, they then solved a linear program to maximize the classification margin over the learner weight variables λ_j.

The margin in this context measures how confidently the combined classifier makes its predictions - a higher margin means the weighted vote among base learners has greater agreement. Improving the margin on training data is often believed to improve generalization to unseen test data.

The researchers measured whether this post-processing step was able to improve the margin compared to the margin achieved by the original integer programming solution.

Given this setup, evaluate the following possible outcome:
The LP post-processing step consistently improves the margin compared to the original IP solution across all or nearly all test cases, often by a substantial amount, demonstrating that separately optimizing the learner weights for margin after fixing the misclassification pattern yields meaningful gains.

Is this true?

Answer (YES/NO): NO